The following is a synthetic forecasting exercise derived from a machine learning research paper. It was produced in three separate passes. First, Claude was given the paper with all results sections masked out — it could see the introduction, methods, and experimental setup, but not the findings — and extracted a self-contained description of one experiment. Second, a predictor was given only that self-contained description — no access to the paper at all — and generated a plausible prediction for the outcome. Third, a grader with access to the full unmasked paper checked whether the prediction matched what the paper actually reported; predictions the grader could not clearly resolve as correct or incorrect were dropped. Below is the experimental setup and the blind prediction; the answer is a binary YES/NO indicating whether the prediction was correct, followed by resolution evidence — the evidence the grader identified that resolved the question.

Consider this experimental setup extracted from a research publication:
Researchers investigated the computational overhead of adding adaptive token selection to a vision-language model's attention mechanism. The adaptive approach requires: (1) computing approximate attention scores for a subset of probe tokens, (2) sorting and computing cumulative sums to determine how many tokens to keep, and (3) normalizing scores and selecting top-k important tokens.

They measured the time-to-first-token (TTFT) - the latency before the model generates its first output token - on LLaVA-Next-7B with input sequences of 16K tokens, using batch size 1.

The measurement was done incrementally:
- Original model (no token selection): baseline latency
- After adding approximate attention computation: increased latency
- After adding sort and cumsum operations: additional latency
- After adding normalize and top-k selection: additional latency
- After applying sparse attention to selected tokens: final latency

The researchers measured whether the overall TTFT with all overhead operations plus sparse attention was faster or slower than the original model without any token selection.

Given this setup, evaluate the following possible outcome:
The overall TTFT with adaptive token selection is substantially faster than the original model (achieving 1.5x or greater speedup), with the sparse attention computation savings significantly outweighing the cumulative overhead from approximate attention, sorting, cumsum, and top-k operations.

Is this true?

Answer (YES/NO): NO